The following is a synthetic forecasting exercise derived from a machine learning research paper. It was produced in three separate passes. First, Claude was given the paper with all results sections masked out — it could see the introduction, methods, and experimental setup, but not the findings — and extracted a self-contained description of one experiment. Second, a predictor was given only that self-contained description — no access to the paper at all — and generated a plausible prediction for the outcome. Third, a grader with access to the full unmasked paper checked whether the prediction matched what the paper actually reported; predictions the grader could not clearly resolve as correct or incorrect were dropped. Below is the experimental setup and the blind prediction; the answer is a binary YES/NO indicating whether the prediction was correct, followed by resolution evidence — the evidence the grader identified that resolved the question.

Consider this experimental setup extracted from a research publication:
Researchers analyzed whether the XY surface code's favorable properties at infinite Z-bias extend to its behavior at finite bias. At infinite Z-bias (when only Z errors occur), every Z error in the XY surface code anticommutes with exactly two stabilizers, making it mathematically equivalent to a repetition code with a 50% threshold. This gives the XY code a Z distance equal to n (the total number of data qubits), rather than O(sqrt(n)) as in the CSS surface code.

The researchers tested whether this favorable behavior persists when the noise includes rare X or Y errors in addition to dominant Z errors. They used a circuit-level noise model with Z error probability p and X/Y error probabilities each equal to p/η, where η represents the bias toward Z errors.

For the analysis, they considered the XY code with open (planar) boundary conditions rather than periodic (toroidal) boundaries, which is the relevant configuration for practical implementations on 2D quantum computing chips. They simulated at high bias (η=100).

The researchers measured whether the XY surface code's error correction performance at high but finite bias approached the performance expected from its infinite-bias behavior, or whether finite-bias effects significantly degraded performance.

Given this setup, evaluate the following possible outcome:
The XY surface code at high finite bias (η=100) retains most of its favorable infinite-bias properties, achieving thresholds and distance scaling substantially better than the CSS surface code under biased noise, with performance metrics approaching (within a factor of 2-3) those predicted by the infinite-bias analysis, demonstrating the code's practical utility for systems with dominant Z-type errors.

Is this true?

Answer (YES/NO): NO